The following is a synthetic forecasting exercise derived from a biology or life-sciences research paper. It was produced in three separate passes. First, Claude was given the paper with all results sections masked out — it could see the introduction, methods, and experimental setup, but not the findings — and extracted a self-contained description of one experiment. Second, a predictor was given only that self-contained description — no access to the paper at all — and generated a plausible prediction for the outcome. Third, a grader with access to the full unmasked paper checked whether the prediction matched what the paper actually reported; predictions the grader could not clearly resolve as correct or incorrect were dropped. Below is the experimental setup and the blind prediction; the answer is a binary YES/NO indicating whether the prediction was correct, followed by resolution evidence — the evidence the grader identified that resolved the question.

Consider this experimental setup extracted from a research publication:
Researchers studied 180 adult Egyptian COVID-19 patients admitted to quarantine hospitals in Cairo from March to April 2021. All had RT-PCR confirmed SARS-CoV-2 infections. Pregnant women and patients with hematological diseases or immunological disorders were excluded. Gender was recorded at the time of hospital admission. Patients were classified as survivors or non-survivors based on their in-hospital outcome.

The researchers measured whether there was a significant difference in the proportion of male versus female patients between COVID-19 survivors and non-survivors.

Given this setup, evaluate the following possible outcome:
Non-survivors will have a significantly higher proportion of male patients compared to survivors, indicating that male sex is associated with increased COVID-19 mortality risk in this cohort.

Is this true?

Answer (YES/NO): NO